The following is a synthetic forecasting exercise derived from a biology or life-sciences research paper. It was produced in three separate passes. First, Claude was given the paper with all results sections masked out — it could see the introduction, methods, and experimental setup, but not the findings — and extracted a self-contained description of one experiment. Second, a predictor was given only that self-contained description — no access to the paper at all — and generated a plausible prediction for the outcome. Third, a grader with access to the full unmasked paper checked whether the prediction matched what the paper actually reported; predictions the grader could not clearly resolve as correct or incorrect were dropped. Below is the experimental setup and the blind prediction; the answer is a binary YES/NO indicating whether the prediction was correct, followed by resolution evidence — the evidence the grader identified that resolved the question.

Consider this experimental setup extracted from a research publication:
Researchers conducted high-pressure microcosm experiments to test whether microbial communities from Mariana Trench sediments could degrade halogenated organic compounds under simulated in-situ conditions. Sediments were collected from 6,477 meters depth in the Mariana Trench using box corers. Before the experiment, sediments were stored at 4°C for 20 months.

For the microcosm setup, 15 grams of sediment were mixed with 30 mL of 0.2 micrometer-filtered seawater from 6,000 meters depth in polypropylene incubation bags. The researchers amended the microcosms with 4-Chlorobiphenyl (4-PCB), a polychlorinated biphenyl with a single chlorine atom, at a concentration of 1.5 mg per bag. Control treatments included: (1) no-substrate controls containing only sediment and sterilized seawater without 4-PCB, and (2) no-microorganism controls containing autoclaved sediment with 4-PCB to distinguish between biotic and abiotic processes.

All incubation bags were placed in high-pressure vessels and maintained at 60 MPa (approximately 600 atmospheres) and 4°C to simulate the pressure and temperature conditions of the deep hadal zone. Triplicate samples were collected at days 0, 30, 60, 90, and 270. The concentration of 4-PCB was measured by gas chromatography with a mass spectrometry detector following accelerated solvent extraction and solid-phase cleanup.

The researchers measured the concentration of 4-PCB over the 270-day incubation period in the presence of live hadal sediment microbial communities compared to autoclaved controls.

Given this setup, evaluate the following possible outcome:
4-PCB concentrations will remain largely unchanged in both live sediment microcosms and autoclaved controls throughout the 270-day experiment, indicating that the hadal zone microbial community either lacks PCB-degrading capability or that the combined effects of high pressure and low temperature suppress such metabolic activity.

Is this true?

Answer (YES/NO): NO